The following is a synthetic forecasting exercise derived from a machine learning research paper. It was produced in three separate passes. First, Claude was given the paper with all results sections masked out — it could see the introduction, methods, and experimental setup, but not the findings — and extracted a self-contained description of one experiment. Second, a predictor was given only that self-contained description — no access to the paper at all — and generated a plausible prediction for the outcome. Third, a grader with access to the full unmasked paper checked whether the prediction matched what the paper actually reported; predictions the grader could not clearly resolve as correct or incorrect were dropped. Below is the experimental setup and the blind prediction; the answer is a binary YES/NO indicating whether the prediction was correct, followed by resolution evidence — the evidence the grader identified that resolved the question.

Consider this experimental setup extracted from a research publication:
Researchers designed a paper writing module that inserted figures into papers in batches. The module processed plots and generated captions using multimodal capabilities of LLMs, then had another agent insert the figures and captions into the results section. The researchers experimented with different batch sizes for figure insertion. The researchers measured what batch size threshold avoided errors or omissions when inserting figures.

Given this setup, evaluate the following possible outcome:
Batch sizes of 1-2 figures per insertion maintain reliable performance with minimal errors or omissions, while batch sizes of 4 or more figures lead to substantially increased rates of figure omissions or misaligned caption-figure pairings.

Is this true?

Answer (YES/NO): NO